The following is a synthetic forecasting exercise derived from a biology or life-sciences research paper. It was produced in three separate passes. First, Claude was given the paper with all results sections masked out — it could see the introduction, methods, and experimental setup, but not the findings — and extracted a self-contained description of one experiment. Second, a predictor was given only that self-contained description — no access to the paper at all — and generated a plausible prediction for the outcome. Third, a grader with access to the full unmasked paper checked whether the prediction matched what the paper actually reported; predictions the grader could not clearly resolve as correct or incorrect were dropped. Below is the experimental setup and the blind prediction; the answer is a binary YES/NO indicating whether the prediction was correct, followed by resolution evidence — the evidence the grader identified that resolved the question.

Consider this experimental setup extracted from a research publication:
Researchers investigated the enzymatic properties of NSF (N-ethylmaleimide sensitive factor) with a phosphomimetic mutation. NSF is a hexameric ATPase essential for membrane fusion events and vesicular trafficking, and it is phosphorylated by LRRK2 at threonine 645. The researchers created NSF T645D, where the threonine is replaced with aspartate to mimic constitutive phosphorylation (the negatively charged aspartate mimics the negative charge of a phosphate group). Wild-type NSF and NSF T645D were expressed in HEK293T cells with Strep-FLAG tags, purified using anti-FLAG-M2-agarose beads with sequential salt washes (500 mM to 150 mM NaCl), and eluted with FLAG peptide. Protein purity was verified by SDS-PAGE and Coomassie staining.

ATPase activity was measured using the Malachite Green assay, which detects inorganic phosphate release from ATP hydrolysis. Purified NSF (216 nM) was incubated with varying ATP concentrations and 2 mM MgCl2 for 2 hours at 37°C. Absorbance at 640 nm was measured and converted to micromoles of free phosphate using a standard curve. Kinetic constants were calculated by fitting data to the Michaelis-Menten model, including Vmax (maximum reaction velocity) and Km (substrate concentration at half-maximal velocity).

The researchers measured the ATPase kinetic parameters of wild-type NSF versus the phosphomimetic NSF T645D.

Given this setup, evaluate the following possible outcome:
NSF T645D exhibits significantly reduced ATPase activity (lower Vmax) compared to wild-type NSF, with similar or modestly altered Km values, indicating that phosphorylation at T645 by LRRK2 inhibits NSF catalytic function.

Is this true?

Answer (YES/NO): NO